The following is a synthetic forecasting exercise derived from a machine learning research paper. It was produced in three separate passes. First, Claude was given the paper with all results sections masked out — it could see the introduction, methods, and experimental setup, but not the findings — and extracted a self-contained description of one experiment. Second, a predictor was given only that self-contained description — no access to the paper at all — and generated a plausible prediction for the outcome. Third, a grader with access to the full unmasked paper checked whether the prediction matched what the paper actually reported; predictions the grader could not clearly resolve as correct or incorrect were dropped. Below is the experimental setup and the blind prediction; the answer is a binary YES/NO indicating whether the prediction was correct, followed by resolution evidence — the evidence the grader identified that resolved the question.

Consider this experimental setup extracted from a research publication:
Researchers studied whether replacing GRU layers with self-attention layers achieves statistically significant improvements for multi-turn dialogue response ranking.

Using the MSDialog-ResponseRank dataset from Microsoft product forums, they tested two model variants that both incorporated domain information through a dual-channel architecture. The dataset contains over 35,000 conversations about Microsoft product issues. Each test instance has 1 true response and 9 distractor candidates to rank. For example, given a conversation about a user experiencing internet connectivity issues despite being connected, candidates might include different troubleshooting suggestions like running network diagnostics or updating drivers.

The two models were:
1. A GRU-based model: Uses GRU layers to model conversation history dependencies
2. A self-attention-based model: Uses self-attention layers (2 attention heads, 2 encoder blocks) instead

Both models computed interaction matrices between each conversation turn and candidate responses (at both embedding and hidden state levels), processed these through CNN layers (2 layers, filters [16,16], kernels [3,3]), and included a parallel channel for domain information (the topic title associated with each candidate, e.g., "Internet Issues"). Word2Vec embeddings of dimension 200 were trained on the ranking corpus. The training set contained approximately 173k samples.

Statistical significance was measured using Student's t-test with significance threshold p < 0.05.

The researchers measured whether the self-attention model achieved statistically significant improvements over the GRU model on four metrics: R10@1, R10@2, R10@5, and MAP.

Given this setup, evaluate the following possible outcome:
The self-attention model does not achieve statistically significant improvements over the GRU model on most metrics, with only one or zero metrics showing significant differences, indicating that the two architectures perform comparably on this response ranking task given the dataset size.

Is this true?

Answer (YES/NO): NO